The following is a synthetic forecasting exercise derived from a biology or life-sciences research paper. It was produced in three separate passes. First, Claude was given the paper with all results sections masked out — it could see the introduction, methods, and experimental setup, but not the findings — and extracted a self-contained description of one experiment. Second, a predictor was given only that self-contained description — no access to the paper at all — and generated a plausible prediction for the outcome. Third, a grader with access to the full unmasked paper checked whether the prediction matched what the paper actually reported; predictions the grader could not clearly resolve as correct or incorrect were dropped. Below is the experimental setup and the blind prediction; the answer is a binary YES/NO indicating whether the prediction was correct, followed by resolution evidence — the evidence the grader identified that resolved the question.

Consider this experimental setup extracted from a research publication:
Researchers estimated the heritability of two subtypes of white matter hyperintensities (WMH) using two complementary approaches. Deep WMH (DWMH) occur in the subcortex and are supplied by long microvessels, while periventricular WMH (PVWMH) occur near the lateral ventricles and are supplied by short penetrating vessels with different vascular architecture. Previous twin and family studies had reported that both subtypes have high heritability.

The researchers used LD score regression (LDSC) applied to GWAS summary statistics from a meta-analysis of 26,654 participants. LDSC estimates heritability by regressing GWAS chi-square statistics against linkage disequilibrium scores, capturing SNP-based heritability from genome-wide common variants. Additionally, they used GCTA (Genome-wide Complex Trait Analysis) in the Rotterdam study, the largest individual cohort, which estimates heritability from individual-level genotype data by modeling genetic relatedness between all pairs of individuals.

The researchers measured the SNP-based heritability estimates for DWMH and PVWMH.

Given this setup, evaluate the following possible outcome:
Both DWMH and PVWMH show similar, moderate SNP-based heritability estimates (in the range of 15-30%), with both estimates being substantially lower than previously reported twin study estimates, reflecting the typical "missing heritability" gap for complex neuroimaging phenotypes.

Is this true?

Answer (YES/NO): NO